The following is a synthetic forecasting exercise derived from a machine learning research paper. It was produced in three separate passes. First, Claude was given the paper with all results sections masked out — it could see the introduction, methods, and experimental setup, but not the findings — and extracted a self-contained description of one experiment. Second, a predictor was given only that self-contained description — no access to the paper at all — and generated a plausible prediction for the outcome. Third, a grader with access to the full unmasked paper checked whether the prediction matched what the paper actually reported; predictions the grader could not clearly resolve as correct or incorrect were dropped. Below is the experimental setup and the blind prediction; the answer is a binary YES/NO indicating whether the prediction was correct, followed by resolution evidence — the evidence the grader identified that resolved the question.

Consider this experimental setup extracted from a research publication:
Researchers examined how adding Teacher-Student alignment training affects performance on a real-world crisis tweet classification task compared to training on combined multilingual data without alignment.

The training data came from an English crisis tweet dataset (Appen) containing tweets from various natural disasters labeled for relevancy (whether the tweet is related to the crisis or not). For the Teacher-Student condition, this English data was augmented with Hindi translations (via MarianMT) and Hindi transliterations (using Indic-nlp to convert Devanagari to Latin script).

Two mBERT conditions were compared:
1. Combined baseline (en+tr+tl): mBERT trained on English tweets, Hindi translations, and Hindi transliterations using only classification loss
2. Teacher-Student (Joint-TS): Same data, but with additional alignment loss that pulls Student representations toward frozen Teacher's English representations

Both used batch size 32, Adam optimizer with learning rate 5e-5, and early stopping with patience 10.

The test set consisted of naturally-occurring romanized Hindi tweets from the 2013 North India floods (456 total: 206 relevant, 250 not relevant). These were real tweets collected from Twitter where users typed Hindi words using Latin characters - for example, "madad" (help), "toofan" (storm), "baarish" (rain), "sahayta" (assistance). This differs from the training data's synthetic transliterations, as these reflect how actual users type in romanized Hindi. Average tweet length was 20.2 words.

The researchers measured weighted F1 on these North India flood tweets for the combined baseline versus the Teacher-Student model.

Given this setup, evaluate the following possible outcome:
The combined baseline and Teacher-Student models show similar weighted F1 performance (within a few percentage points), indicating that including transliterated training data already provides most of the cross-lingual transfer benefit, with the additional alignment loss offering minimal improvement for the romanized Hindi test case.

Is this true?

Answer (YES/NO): NO